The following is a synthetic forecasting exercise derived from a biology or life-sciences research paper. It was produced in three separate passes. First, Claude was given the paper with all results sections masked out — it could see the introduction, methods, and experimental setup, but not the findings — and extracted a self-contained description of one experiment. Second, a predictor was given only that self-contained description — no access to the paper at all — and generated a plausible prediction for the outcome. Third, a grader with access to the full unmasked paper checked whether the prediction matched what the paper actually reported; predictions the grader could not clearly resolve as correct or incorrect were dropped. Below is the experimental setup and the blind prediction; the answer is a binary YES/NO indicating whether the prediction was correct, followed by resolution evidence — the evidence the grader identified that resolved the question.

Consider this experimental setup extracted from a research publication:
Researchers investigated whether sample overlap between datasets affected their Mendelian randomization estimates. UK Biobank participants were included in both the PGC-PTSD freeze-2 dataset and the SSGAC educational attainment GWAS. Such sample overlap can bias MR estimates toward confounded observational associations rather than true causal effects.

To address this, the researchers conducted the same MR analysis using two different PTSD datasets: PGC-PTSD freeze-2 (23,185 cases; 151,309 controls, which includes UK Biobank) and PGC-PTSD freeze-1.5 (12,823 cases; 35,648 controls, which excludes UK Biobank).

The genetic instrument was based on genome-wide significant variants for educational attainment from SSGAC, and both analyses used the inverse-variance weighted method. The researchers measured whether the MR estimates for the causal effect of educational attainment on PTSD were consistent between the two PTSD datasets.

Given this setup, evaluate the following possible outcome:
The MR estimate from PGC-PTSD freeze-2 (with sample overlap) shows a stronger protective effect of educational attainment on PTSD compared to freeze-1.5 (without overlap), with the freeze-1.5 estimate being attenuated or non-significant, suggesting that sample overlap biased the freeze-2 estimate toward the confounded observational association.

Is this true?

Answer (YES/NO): NO